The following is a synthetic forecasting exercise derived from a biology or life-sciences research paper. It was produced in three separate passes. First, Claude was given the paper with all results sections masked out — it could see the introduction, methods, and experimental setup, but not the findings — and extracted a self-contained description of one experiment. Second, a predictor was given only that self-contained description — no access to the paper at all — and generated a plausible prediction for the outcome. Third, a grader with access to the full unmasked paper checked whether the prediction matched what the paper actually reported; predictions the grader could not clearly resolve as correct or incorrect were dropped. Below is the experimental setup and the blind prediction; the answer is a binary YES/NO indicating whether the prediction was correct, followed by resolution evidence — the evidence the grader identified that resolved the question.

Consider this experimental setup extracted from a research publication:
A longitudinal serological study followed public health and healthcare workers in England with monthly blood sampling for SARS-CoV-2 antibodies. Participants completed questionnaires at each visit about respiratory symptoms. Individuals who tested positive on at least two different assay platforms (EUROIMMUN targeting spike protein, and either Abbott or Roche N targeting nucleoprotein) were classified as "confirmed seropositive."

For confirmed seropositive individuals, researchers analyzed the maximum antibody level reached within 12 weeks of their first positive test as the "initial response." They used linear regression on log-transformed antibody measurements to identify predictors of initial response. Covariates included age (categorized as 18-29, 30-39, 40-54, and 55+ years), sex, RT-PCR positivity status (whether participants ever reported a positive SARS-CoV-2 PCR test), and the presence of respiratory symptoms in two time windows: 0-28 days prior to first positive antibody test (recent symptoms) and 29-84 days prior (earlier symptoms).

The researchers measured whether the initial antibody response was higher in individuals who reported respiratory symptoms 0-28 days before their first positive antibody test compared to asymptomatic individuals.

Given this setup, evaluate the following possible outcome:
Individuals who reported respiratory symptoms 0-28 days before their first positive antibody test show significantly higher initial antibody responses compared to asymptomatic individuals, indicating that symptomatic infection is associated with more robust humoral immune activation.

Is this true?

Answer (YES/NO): YES